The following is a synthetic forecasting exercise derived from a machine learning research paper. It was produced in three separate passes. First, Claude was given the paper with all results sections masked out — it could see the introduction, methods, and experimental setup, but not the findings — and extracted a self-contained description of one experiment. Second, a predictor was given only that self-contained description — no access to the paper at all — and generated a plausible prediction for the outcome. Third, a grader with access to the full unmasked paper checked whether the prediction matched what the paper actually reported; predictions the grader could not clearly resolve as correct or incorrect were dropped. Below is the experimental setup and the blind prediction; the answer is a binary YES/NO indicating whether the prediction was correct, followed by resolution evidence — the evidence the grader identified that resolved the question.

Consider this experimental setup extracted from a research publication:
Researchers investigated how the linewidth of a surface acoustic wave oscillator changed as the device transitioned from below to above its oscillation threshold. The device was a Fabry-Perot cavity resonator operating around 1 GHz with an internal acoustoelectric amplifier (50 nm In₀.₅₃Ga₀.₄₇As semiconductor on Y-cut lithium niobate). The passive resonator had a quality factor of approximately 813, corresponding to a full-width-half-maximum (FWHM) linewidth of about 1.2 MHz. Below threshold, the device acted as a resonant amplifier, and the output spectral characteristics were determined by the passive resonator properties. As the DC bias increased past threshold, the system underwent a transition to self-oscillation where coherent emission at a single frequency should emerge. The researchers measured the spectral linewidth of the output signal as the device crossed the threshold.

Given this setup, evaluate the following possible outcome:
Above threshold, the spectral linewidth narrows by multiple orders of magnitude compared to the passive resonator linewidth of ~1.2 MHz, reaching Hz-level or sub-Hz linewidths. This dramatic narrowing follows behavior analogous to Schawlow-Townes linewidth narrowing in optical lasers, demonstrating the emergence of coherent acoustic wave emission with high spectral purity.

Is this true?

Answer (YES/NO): YES